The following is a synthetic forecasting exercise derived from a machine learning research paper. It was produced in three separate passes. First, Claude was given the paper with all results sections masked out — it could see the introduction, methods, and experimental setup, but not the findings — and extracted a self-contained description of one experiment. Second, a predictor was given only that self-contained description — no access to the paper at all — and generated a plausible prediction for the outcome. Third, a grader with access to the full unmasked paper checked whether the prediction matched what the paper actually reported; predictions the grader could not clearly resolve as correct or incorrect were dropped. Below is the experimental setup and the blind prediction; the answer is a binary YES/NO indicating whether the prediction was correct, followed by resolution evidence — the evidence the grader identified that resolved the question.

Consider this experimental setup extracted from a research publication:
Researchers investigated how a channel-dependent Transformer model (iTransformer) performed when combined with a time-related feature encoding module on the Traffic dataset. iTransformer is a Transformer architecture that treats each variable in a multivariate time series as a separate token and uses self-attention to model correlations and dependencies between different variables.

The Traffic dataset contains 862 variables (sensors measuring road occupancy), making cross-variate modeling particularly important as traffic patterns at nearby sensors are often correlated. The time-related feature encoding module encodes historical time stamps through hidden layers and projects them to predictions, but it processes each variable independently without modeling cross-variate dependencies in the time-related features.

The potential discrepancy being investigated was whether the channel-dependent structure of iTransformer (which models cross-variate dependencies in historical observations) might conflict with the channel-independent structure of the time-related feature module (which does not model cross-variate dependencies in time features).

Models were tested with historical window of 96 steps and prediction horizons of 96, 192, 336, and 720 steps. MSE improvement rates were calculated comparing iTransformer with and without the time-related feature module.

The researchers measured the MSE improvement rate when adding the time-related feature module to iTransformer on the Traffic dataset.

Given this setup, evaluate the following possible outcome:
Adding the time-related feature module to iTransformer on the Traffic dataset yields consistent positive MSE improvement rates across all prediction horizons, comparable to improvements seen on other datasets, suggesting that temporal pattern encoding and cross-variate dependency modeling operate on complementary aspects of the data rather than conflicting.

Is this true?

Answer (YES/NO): NO